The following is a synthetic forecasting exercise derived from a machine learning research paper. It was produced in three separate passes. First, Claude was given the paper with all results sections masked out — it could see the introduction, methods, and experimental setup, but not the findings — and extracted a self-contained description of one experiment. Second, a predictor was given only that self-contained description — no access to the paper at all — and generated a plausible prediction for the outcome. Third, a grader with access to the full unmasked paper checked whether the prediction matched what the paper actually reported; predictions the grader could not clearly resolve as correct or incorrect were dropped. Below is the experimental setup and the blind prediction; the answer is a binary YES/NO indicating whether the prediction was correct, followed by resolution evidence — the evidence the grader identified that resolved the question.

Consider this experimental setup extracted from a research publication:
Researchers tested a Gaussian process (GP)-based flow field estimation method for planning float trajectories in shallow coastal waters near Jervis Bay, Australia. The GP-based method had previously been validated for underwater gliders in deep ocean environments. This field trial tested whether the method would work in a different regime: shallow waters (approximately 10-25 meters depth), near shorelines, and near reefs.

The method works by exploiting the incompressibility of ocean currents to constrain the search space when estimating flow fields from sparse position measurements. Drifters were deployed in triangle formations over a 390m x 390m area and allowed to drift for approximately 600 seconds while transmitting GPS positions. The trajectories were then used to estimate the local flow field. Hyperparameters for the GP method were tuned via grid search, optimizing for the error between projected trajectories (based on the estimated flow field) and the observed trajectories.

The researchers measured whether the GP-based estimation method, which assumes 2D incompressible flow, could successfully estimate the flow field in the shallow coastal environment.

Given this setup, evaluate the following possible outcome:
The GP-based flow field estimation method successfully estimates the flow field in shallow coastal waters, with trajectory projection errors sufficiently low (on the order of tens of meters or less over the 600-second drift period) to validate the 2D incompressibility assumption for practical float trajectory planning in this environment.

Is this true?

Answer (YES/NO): NO